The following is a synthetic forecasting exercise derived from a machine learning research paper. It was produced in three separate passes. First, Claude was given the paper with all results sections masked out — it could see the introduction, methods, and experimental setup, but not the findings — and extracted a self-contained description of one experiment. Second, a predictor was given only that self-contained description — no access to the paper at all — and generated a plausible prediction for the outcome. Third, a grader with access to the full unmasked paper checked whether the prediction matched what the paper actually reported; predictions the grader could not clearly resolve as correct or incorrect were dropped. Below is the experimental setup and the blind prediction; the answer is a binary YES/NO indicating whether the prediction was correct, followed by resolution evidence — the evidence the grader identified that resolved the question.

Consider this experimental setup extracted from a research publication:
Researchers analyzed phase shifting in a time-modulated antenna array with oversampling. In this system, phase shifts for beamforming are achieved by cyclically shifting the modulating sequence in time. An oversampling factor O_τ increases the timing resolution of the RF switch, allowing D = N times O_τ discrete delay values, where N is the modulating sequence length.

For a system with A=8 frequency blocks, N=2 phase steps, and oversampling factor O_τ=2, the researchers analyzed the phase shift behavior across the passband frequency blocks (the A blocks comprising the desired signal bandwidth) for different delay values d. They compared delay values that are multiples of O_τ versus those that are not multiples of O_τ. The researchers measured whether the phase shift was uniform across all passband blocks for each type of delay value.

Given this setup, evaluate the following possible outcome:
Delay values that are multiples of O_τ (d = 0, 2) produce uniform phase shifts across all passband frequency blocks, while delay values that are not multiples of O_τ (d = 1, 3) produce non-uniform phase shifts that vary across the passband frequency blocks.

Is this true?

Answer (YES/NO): YES